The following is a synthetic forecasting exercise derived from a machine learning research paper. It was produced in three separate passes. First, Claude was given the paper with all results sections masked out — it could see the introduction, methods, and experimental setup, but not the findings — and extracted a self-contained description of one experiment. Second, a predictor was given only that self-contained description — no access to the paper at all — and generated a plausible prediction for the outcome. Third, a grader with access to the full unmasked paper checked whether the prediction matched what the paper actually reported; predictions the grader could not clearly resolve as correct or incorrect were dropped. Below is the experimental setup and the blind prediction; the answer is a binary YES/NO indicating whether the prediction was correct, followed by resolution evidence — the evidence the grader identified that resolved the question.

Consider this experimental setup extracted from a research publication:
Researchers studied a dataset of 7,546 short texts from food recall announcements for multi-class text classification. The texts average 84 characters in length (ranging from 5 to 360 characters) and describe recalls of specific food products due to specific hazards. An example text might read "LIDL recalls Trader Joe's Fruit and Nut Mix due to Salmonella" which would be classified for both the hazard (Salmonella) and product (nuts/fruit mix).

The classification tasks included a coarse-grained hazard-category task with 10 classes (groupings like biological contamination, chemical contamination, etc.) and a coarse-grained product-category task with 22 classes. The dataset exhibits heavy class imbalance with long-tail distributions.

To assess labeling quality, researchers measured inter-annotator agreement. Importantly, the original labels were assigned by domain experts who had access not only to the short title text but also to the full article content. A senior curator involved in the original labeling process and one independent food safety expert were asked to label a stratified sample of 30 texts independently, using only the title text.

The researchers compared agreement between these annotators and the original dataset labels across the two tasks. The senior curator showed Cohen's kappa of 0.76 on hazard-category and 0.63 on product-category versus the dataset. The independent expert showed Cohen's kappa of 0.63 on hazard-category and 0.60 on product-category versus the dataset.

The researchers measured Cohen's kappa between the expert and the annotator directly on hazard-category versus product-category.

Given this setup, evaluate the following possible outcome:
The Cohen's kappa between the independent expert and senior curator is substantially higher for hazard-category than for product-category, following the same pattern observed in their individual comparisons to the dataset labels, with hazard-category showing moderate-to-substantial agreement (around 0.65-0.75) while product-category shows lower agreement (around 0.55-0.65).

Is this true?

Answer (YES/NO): NO